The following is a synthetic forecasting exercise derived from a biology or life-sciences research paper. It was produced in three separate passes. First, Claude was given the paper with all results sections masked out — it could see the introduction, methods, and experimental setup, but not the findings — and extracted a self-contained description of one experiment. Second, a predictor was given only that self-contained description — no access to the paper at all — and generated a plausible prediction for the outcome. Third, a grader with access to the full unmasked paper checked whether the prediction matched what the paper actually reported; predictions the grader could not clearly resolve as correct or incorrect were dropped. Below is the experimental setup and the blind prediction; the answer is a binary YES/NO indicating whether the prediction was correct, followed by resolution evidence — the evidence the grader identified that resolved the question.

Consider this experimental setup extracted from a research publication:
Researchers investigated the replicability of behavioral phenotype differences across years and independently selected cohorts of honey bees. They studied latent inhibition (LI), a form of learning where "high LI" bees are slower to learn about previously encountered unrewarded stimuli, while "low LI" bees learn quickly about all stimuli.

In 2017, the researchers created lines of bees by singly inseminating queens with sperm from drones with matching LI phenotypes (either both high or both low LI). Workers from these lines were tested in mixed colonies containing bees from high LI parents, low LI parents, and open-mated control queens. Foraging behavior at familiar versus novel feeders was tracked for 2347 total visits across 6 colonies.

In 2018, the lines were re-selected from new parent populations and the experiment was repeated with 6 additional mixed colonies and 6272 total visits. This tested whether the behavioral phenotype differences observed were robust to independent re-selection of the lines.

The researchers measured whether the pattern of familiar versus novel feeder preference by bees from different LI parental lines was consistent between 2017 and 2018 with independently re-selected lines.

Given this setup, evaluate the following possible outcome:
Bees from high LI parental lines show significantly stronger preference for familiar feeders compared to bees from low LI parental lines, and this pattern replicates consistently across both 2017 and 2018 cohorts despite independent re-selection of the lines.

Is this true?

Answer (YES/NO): NO